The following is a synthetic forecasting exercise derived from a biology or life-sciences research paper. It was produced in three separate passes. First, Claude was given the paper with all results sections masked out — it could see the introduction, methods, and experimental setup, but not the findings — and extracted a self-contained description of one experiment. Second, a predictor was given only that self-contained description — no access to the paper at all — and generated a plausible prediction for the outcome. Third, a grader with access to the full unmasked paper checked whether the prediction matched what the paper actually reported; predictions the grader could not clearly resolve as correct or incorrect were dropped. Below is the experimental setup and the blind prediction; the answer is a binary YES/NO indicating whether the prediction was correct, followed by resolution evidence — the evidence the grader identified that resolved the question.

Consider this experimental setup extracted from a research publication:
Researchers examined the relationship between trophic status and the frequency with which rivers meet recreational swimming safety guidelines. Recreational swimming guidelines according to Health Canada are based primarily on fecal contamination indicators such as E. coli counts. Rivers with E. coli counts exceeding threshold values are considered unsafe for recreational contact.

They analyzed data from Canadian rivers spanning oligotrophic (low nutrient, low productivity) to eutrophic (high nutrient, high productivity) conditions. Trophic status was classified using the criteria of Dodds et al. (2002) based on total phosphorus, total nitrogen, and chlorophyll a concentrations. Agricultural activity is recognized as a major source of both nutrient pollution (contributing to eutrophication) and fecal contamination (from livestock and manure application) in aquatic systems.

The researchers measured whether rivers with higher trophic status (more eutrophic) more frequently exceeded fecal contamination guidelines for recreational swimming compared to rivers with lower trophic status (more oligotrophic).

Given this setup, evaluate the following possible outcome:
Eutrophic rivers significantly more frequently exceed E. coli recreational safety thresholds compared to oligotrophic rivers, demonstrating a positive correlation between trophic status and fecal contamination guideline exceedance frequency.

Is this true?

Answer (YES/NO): YES